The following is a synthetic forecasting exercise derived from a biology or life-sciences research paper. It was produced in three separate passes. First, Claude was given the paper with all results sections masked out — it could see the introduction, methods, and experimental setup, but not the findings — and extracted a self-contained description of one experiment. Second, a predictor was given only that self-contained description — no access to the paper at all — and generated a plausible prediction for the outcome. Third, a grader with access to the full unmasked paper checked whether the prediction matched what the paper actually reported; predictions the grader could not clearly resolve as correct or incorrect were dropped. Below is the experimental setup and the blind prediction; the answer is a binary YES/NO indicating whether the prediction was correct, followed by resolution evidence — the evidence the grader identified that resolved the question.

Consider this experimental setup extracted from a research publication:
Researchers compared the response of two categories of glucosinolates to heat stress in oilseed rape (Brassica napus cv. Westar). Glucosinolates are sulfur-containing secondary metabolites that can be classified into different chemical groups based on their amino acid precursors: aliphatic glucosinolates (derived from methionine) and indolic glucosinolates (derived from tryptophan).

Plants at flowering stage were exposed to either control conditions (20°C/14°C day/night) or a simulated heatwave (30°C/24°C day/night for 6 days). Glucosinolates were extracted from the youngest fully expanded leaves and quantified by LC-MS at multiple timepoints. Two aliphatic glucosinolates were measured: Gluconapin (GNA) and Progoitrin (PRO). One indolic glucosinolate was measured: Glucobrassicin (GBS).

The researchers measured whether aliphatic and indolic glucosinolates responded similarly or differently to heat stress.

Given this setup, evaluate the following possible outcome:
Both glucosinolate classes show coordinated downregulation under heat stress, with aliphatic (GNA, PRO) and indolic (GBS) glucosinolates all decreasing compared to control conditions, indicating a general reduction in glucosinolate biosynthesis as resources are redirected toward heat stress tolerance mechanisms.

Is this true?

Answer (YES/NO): NO